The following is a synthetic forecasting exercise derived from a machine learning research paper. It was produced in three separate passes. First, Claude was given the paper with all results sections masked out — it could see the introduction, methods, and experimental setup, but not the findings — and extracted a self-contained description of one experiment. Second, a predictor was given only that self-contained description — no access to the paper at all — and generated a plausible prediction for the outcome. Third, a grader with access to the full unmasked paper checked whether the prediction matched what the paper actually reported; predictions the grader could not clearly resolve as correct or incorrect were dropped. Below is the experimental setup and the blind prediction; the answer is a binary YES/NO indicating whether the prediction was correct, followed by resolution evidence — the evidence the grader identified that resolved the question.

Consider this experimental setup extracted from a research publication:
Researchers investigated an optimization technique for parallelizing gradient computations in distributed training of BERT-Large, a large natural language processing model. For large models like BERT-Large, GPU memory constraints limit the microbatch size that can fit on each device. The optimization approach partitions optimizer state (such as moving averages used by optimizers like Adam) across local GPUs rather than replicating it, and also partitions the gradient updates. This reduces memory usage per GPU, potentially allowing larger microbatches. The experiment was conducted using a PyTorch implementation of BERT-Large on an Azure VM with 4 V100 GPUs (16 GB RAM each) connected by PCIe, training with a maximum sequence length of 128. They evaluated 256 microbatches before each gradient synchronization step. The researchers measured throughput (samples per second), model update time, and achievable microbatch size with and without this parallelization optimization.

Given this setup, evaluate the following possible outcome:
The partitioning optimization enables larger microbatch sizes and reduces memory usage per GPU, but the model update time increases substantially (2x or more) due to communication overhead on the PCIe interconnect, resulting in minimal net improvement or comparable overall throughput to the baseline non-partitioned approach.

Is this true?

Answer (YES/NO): NO